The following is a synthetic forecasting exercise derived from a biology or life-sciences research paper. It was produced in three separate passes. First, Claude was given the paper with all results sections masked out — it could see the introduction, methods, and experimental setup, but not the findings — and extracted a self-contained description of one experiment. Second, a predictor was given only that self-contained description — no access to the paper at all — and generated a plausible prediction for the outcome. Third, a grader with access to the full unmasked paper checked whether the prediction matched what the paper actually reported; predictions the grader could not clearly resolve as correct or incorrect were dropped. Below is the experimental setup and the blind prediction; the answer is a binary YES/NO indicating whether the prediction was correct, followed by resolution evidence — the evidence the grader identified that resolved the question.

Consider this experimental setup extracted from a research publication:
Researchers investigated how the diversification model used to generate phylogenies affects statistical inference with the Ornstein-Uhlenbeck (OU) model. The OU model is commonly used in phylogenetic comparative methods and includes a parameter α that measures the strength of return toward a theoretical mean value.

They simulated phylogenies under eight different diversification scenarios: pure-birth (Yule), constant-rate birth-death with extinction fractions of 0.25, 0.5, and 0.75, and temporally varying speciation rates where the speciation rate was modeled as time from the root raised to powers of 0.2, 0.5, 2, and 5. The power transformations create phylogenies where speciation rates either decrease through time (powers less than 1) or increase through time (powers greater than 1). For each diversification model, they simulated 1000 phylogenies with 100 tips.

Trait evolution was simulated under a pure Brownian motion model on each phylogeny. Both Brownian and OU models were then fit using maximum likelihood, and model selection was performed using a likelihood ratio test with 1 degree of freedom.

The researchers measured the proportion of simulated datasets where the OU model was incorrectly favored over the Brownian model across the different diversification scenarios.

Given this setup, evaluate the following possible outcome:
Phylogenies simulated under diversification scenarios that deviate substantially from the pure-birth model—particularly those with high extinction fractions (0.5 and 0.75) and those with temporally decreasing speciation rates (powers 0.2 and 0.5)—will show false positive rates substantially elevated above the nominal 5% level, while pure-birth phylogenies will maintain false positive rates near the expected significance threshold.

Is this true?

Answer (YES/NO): NO